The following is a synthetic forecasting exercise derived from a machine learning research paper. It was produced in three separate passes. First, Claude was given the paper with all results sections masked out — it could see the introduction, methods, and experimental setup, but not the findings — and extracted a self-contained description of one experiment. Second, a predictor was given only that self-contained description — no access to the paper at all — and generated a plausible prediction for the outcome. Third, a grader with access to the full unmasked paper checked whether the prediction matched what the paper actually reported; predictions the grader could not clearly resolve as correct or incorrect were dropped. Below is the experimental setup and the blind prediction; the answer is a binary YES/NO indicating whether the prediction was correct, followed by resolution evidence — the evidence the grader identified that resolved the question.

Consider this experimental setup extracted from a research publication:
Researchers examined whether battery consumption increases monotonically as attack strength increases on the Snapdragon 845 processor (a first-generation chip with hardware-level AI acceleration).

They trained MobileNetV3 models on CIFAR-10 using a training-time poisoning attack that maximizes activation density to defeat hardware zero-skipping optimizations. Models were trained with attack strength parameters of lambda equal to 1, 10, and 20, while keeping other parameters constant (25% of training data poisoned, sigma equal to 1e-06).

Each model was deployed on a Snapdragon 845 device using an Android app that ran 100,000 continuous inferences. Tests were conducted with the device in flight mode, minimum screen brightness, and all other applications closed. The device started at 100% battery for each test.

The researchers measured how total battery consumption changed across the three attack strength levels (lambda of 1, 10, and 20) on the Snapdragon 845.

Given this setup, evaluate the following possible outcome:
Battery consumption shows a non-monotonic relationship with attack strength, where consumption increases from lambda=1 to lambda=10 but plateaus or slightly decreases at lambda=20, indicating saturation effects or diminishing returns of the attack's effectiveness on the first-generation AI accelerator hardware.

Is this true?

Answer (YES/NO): YES